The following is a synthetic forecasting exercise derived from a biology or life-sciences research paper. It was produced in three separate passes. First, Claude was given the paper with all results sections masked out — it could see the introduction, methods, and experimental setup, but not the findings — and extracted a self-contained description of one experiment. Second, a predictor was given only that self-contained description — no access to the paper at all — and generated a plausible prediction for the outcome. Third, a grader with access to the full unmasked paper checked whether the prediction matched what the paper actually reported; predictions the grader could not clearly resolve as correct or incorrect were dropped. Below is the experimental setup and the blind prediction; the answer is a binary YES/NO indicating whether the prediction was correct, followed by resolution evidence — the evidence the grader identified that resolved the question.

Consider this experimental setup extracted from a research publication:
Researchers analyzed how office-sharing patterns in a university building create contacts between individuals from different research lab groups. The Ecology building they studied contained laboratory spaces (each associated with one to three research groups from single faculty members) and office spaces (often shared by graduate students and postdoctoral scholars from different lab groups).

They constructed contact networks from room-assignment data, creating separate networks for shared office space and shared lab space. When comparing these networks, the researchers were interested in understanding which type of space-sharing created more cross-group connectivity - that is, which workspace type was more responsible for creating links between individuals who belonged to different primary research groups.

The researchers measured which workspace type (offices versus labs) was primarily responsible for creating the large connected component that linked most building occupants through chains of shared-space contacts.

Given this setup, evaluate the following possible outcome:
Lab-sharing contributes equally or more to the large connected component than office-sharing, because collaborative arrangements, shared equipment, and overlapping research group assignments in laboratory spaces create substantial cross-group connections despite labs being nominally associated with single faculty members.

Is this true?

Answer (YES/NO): NO